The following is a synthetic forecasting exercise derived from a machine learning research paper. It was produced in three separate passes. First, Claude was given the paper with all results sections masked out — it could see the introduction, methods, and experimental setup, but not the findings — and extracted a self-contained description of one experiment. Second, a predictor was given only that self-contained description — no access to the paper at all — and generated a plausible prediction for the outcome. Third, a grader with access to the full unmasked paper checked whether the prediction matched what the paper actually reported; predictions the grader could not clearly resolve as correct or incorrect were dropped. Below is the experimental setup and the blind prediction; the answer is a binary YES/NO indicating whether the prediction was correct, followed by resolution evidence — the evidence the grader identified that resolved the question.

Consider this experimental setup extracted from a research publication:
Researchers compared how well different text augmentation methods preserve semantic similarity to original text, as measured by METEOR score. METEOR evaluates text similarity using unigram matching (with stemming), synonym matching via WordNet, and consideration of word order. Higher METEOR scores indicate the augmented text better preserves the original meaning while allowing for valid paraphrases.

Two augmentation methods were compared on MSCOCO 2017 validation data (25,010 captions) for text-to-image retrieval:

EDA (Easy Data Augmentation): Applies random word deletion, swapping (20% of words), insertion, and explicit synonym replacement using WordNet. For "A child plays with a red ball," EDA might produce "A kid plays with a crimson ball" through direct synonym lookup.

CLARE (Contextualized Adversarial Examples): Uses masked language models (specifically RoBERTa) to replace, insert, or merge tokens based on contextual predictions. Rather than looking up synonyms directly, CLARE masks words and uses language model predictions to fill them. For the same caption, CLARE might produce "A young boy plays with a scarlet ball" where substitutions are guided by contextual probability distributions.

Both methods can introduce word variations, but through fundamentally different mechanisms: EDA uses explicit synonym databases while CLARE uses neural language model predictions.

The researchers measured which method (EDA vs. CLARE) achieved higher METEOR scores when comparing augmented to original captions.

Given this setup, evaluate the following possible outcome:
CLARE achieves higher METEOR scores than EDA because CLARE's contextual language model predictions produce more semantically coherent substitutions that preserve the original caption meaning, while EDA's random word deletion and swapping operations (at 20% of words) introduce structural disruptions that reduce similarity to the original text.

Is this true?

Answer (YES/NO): YES